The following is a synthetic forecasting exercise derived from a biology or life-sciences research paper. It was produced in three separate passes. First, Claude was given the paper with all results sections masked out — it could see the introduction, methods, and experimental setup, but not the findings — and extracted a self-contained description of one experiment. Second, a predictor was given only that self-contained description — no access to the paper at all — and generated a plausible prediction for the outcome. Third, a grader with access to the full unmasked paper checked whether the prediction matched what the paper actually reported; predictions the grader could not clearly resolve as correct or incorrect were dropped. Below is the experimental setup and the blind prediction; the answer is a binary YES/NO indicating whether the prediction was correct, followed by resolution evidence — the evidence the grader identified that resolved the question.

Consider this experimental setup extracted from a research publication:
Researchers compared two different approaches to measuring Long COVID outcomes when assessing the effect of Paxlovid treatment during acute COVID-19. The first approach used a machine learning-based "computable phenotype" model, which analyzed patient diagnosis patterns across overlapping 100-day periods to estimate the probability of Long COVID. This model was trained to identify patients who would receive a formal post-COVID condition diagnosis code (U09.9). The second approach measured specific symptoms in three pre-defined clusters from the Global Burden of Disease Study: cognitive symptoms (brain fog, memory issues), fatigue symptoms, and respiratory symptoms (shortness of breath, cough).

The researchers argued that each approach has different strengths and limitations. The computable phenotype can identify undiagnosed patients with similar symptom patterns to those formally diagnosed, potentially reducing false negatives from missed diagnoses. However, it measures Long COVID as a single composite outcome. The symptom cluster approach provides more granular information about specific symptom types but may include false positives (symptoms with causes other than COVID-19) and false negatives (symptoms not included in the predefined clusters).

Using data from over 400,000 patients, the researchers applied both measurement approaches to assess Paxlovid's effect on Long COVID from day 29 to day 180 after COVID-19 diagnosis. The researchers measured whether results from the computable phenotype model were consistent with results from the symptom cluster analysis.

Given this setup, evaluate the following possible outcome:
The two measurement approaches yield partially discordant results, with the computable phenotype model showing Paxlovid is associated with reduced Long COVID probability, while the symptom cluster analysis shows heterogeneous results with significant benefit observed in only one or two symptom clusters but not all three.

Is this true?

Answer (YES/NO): YES